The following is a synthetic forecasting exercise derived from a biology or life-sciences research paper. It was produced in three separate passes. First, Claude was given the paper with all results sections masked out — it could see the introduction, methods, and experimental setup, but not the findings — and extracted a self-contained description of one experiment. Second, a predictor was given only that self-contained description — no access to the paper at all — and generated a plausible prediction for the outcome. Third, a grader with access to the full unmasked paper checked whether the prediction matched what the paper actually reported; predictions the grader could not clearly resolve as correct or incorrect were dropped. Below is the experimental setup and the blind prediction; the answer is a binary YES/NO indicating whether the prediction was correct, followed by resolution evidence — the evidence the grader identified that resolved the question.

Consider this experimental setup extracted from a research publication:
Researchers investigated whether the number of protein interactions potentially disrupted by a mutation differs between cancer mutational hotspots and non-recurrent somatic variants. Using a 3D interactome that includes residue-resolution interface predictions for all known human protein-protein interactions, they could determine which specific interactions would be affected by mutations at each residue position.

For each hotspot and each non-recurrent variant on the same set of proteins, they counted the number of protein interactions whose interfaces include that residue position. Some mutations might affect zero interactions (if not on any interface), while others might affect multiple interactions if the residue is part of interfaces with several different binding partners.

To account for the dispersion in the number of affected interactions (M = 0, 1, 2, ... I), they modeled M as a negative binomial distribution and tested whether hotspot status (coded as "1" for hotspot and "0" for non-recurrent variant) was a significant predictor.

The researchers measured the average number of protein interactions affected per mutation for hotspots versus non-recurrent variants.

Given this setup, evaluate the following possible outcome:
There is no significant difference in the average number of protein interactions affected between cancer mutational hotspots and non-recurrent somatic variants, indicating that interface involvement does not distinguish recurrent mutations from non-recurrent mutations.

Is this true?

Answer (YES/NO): NO